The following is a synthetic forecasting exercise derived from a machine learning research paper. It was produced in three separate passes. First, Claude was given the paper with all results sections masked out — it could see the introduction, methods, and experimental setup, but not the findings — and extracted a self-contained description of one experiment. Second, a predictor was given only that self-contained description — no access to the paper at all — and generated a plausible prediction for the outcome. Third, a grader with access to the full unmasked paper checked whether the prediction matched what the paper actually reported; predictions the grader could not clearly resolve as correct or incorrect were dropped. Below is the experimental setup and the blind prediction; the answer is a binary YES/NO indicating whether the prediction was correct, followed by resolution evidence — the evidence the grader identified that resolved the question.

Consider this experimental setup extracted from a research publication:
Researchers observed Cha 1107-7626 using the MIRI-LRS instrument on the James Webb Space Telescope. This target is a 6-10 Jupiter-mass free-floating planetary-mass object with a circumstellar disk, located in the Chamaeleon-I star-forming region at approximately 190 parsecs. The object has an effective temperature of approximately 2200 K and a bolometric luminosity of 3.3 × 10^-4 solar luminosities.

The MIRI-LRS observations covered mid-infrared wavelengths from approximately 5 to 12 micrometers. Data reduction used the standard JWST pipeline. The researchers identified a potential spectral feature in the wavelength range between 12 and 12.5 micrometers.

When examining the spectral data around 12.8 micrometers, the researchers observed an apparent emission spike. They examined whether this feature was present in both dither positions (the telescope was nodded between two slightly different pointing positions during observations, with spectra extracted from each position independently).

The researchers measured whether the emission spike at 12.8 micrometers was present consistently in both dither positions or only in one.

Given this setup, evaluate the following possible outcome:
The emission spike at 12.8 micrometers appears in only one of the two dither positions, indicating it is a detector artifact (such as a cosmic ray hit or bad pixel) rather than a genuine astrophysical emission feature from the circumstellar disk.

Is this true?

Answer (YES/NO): YES